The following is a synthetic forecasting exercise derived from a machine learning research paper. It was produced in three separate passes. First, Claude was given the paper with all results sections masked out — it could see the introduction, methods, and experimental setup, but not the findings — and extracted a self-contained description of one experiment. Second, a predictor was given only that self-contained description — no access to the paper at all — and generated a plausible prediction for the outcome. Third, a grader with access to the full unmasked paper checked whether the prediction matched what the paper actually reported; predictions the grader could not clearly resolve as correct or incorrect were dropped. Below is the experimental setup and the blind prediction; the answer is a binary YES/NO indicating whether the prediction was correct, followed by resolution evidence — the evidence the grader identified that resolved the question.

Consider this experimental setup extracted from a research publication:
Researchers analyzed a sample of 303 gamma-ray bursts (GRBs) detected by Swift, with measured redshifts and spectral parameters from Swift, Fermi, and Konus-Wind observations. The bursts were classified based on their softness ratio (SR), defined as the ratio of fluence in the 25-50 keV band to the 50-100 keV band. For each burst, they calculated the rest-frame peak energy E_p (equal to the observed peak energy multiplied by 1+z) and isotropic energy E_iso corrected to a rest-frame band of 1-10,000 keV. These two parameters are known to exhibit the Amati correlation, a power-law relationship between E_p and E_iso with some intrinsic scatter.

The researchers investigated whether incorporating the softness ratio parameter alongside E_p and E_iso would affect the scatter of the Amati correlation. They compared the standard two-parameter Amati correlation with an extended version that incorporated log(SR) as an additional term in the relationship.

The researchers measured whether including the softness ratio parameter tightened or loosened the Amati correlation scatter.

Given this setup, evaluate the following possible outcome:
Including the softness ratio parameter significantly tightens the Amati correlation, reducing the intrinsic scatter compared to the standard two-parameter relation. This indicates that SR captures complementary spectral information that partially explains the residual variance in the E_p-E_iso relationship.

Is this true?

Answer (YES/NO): YES